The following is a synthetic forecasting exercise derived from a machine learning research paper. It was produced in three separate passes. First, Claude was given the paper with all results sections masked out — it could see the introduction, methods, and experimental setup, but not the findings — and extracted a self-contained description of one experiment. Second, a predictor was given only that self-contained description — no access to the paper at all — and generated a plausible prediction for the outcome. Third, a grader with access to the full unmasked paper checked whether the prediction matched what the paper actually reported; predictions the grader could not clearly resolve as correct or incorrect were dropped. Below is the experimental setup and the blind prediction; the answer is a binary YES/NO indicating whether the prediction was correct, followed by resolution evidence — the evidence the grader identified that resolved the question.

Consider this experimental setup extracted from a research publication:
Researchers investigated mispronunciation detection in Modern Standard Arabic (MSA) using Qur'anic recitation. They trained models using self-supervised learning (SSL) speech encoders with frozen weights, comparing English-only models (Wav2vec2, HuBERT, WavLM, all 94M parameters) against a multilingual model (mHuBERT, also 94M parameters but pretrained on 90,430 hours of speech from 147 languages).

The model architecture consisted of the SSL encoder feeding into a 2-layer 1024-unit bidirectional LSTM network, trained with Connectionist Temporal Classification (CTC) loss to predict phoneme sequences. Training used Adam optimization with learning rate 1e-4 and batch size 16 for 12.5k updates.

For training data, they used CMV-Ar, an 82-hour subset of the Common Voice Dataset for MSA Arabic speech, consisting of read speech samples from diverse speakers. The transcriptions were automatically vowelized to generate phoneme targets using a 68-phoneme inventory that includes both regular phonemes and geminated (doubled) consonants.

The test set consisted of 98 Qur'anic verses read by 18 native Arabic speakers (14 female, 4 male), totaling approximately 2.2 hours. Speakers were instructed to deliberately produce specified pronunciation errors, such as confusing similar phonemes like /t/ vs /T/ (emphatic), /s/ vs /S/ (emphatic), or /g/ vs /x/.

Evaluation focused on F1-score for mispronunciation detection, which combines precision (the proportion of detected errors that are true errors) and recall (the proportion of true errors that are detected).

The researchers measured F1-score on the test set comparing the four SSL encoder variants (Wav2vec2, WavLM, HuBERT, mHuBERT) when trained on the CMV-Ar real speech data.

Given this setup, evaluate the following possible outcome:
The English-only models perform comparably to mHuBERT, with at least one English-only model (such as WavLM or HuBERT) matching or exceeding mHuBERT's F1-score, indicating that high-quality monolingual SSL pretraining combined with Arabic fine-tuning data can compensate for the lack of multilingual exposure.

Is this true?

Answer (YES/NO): NO